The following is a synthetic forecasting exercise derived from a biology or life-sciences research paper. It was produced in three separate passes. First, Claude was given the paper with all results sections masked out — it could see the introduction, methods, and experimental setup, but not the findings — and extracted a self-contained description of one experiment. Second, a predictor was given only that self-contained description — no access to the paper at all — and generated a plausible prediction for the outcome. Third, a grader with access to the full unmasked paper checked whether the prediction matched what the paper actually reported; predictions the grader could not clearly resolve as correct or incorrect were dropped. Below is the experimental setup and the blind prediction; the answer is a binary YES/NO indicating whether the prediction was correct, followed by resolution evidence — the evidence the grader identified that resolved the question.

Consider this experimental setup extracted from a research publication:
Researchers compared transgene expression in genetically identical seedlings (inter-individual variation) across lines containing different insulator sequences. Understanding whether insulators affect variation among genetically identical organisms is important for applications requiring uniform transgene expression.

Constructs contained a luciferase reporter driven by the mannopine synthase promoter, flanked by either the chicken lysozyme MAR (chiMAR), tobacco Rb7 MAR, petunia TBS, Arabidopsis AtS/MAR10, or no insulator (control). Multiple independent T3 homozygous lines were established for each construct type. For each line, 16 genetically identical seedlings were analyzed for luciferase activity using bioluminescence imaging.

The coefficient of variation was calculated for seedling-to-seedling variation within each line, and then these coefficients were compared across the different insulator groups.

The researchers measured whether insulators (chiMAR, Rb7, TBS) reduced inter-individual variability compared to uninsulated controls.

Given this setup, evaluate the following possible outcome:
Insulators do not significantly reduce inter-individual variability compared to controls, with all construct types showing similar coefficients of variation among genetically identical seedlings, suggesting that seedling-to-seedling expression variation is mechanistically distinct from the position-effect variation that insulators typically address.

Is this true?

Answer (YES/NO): NO